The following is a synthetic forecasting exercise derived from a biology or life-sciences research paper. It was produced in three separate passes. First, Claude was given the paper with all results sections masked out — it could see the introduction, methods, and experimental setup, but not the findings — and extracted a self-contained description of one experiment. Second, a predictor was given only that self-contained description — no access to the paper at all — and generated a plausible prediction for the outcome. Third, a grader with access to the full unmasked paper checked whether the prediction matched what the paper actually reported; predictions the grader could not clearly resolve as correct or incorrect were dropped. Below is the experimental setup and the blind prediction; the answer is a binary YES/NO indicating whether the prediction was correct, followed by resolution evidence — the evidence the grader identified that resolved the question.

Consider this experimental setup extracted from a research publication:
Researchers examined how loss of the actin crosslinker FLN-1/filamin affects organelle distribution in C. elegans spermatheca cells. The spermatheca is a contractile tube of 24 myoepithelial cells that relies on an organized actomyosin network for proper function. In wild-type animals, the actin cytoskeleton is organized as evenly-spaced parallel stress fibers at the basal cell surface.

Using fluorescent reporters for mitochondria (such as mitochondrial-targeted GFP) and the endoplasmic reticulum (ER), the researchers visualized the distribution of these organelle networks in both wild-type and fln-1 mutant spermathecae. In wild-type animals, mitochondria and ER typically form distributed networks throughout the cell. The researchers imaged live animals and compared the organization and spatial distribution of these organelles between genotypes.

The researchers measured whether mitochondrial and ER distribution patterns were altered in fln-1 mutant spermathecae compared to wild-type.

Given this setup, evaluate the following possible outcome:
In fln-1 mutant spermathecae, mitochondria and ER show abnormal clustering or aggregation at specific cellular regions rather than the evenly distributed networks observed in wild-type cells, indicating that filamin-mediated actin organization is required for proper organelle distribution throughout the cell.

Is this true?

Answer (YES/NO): YES